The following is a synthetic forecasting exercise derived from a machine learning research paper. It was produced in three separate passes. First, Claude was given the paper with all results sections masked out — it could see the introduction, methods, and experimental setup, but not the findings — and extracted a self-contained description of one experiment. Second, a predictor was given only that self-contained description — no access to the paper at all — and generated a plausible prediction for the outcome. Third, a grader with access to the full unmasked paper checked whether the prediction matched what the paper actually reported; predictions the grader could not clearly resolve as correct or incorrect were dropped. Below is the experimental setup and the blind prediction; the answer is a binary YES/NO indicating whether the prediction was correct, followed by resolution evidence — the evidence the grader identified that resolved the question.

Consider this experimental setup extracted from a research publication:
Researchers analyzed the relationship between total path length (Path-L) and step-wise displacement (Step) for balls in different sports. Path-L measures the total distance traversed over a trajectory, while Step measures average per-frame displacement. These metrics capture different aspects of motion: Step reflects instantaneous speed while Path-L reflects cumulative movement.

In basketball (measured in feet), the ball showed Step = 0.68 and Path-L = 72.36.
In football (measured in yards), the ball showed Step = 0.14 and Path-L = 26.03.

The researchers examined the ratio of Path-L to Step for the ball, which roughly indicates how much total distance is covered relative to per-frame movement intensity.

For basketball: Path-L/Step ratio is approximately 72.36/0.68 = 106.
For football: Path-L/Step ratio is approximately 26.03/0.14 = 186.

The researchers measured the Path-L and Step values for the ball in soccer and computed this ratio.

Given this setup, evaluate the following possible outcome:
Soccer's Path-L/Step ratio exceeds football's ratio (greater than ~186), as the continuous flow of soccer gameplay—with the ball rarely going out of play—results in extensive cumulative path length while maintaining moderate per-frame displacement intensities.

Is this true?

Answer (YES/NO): YES